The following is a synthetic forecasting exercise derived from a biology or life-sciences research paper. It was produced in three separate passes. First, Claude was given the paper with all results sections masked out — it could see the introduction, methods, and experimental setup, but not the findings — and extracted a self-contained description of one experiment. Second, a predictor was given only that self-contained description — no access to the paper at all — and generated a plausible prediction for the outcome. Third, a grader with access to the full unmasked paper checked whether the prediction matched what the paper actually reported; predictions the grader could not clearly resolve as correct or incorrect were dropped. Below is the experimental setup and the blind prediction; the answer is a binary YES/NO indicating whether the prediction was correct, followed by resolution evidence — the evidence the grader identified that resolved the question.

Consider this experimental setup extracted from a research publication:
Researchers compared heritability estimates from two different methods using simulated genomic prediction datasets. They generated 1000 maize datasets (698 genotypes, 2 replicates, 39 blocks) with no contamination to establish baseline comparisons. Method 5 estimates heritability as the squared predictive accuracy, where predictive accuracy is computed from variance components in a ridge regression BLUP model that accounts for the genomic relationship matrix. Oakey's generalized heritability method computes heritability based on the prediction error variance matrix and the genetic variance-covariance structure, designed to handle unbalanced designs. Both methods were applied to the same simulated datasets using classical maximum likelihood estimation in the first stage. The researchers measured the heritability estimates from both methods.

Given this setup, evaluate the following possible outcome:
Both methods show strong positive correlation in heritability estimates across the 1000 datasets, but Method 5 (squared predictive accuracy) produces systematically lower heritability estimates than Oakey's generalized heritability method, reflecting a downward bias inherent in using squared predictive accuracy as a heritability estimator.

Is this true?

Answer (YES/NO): NO